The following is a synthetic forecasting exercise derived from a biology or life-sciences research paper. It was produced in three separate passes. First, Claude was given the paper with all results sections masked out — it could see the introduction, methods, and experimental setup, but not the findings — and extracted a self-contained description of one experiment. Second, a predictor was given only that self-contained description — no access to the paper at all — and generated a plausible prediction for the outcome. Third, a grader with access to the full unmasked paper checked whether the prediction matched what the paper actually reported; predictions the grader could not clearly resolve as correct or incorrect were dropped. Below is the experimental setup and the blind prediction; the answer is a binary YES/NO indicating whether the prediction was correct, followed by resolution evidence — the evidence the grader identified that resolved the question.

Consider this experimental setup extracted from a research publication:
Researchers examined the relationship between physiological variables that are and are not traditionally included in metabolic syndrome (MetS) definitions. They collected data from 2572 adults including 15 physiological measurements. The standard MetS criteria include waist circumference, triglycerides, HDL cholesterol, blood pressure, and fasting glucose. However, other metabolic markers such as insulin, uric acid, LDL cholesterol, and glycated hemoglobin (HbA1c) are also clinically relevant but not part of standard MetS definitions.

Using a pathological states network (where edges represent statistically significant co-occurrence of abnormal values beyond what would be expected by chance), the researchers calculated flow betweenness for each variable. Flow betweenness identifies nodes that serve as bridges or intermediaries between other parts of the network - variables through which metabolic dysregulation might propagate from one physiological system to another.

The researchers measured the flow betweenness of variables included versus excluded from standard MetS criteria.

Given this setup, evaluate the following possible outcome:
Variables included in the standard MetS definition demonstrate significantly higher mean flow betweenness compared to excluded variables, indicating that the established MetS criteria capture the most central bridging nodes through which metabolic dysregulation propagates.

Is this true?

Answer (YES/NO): NO